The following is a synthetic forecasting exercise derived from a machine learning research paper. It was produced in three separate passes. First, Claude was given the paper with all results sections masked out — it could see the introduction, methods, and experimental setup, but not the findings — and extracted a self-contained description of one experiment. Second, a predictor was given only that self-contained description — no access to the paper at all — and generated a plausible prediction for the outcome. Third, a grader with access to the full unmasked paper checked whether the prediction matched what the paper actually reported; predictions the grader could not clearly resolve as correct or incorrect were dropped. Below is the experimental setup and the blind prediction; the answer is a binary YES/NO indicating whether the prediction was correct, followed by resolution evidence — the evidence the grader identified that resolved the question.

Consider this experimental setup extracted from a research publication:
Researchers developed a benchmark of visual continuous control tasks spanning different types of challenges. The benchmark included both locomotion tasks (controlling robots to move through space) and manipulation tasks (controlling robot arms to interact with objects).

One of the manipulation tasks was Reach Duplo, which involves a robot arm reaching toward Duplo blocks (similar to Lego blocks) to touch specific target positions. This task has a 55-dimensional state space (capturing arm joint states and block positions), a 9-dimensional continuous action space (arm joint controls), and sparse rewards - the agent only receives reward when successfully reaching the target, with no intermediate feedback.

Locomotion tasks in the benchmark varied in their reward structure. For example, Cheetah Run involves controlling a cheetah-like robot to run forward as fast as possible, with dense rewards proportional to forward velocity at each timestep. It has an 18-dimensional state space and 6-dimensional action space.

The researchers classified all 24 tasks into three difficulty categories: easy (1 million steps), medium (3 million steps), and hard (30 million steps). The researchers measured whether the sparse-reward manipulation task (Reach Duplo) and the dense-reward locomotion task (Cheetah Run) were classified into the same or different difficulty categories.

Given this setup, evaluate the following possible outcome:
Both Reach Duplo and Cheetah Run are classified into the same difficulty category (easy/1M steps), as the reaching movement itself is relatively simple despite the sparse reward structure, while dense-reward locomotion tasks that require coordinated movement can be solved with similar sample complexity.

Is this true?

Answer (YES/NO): NO